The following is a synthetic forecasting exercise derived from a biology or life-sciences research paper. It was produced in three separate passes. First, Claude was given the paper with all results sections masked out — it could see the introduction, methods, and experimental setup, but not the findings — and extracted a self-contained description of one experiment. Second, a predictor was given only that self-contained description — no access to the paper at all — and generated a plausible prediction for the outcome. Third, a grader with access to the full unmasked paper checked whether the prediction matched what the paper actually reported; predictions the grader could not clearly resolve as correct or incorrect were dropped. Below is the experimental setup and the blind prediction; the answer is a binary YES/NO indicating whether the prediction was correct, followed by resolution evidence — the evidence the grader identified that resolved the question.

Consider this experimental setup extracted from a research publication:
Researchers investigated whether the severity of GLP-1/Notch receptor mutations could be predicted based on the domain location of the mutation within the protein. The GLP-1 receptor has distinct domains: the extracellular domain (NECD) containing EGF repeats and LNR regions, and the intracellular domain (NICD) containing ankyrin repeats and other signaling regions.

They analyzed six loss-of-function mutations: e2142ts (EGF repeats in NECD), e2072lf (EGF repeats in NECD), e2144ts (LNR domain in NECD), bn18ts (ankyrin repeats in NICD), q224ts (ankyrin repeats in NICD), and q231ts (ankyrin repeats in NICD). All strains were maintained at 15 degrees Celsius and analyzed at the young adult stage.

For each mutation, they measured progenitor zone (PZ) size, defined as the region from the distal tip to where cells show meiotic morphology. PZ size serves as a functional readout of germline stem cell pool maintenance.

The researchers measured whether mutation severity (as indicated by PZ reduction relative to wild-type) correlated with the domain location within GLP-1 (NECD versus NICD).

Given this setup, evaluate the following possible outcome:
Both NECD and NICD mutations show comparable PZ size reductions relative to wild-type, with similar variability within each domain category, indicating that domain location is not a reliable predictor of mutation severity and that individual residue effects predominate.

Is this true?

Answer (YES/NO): NO